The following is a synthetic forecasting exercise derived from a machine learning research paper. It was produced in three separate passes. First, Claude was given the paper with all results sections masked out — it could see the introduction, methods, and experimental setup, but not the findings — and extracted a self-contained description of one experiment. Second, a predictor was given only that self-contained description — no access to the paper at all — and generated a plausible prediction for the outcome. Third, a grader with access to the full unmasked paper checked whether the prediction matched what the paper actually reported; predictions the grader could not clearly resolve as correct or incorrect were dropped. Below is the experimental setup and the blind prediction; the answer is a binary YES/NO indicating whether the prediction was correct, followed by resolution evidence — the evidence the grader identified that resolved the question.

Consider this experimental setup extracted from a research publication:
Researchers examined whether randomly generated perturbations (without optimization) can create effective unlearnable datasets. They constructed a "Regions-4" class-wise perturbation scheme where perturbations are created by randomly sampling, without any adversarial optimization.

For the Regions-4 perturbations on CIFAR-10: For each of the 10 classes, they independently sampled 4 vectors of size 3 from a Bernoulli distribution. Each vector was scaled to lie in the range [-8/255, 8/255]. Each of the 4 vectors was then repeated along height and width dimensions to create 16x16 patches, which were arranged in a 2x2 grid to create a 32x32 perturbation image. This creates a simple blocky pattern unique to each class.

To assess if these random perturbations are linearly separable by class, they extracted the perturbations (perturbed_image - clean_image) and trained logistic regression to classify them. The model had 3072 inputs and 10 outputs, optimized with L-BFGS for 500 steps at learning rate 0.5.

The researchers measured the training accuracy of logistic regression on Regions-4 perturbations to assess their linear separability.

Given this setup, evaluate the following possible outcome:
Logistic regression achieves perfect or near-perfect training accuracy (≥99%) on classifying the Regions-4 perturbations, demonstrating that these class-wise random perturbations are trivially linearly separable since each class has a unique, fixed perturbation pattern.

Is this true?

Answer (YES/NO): YES